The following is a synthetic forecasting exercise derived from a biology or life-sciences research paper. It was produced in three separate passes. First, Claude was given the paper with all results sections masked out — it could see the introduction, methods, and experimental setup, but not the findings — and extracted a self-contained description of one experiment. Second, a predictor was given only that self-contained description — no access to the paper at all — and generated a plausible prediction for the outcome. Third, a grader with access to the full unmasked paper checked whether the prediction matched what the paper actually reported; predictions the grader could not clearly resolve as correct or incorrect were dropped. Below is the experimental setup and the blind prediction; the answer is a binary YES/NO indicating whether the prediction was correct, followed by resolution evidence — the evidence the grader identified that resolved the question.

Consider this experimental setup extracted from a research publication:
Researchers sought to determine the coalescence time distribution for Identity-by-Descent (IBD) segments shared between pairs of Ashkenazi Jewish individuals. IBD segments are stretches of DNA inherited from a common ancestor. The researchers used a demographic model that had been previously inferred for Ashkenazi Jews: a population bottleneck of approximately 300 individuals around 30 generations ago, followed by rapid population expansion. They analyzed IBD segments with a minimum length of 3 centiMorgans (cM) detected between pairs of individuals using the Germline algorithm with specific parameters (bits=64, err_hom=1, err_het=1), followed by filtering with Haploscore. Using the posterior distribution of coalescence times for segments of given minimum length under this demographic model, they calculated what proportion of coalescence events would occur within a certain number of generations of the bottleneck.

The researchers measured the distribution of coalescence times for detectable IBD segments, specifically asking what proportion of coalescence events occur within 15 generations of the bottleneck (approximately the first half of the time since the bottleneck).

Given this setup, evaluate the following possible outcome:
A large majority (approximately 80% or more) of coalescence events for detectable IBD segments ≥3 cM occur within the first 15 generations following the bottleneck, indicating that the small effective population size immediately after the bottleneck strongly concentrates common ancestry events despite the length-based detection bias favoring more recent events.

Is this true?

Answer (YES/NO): YES